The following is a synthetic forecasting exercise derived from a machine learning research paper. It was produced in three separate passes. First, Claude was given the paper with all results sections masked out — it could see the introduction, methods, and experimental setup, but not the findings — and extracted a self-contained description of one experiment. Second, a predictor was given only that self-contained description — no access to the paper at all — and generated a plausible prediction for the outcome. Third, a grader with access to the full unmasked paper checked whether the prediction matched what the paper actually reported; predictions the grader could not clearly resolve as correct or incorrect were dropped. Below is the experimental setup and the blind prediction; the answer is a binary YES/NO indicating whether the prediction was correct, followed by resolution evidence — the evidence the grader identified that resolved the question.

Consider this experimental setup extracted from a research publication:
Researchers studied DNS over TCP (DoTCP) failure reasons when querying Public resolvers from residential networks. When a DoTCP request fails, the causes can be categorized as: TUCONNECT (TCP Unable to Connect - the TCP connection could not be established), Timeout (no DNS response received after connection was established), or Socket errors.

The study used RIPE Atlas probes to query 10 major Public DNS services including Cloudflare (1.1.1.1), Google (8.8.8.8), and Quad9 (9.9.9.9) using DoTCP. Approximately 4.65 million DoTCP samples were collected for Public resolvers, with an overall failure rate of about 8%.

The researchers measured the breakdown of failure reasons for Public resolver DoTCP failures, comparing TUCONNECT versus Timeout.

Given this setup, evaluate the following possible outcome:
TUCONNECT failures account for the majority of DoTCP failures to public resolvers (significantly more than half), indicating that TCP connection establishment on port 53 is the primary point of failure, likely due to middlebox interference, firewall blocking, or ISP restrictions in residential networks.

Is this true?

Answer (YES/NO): YES